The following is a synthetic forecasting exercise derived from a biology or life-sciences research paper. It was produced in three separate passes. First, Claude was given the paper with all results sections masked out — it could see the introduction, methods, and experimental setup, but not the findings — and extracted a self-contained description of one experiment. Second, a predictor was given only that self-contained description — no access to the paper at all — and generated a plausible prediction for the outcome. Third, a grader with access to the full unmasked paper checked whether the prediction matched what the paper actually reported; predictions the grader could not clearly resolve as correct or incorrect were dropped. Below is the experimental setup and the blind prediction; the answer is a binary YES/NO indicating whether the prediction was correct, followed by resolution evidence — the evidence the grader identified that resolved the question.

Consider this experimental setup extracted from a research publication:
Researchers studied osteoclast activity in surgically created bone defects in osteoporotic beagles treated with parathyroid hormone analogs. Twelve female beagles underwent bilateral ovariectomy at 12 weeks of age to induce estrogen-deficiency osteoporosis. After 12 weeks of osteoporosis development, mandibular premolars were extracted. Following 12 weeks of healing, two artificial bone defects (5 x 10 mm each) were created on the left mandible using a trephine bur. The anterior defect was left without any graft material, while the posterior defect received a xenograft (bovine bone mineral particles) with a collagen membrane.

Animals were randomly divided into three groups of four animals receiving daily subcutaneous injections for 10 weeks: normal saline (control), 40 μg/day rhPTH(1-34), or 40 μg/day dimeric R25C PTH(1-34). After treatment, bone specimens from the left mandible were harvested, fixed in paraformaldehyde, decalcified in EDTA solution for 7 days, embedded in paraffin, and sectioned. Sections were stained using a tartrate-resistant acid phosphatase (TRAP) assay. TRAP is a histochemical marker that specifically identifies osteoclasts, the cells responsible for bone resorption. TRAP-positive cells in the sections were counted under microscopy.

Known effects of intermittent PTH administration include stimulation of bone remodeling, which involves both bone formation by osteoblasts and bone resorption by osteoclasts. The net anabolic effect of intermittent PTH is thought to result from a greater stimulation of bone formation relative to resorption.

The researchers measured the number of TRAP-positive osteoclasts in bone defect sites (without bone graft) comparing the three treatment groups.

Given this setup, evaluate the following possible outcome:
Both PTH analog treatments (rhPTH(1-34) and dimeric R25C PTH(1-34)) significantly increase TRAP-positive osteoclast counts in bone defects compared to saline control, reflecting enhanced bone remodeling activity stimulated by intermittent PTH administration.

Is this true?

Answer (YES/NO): YES